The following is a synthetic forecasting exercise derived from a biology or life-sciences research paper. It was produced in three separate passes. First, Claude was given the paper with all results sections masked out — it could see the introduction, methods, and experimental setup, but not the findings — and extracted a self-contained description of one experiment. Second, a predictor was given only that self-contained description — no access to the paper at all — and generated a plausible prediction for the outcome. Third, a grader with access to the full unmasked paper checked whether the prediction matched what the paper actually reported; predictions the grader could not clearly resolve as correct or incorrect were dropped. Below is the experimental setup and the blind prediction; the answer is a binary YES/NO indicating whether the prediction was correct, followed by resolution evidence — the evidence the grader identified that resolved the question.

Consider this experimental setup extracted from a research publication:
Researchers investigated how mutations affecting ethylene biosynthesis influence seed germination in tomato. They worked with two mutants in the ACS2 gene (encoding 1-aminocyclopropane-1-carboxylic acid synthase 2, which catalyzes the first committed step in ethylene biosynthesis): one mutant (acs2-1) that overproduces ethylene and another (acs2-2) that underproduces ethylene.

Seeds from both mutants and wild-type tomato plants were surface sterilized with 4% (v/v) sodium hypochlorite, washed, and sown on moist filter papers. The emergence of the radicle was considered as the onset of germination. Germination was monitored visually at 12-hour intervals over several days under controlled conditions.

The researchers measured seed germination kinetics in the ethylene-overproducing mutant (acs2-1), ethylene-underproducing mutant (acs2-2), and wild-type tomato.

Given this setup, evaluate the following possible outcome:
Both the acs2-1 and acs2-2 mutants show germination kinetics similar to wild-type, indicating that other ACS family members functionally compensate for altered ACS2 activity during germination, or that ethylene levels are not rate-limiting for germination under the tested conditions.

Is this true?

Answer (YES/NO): NO